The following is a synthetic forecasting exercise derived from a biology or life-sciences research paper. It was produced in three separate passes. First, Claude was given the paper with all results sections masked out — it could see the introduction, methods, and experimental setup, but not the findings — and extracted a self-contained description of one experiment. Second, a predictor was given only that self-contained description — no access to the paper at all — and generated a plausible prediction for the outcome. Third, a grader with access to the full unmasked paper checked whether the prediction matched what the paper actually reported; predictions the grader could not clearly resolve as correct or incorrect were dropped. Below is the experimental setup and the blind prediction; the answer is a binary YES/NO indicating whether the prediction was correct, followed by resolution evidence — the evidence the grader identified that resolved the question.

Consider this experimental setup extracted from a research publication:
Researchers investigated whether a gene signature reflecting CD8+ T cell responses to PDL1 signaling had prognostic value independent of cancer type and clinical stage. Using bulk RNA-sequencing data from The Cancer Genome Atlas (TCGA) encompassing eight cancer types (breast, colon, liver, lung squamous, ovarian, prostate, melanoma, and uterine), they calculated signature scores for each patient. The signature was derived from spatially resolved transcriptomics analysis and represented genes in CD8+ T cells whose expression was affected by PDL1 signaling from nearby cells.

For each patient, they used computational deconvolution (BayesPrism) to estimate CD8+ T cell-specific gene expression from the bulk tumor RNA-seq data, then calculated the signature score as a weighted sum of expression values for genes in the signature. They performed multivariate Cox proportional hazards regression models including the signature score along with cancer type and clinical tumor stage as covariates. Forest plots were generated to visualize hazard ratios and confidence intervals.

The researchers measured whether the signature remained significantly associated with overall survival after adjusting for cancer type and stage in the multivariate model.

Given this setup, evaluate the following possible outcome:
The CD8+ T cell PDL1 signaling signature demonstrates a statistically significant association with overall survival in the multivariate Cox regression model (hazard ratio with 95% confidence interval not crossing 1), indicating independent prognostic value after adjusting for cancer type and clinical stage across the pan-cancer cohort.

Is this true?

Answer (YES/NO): YES